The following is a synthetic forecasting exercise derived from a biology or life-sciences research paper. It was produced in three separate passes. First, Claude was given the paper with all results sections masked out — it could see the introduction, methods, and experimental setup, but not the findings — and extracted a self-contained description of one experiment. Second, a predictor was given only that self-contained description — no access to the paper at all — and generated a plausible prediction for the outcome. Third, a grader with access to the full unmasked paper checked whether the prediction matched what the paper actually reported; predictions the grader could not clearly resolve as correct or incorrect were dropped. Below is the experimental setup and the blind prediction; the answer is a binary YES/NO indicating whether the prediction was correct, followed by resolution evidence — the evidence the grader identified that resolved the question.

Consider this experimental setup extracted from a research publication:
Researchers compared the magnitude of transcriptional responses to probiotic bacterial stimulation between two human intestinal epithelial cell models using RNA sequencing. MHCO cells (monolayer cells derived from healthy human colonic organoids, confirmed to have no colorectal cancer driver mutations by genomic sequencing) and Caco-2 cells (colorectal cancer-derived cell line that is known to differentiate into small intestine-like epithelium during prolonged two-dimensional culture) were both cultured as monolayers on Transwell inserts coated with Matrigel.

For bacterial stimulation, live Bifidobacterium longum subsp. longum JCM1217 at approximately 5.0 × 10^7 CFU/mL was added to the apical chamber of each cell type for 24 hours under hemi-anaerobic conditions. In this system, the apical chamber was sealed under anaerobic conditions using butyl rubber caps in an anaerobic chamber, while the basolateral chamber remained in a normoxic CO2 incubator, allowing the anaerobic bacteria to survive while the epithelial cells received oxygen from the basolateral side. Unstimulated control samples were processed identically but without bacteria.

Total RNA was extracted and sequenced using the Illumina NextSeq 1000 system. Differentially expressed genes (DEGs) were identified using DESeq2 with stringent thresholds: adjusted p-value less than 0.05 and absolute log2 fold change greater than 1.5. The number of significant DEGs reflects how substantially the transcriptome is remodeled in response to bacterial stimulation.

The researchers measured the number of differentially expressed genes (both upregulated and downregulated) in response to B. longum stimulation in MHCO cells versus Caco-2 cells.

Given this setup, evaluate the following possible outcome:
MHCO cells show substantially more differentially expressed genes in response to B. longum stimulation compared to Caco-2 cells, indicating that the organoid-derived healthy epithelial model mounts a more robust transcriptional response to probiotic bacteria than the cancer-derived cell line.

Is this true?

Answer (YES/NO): NO